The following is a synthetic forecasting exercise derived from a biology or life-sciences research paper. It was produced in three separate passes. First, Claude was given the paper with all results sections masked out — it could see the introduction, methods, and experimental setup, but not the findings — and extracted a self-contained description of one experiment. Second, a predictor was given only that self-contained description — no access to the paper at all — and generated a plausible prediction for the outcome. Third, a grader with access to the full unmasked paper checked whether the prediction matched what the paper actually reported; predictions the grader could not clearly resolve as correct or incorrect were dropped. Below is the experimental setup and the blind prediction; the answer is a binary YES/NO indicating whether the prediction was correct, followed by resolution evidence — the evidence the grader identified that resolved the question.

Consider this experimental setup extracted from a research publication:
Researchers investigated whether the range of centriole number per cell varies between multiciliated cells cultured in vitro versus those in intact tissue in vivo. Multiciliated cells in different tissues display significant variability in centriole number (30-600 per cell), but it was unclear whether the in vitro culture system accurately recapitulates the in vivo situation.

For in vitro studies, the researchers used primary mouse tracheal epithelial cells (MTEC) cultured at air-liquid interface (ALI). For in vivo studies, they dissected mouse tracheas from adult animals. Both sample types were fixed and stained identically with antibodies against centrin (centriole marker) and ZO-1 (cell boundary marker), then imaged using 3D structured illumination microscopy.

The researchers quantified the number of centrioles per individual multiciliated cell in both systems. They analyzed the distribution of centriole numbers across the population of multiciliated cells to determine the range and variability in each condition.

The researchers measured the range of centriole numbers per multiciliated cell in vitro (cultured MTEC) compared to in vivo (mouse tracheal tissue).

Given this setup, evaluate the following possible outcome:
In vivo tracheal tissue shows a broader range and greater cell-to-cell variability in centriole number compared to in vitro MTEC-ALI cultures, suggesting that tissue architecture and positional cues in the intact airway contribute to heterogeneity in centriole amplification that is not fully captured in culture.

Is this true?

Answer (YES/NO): NO